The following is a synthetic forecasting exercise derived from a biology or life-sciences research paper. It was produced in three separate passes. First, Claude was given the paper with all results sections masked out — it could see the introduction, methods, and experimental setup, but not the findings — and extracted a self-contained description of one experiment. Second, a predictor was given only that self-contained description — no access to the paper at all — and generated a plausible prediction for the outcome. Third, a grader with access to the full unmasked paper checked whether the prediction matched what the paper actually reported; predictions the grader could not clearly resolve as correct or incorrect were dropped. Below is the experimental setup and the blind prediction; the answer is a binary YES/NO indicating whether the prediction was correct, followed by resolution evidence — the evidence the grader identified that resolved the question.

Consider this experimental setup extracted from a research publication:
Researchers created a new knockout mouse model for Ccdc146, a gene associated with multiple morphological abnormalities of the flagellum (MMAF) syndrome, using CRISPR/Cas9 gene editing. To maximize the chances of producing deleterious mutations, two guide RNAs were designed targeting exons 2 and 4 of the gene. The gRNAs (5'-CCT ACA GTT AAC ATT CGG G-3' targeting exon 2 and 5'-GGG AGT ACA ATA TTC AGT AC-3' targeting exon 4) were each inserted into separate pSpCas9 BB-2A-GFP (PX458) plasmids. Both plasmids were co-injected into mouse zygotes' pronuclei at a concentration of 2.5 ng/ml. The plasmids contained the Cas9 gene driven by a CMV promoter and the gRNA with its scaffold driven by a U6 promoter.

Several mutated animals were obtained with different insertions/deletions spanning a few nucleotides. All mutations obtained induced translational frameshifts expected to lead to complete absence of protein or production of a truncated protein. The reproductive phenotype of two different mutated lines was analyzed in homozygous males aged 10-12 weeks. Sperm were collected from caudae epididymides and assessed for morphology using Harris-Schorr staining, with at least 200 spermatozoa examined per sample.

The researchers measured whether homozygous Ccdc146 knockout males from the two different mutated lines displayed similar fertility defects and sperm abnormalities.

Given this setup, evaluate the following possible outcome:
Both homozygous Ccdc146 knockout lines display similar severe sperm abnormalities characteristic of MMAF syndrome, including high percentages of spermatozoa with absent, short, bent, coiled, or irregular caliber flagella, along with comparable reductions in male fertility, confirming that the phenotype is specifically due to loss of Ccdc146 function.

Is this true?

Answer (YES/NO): YES